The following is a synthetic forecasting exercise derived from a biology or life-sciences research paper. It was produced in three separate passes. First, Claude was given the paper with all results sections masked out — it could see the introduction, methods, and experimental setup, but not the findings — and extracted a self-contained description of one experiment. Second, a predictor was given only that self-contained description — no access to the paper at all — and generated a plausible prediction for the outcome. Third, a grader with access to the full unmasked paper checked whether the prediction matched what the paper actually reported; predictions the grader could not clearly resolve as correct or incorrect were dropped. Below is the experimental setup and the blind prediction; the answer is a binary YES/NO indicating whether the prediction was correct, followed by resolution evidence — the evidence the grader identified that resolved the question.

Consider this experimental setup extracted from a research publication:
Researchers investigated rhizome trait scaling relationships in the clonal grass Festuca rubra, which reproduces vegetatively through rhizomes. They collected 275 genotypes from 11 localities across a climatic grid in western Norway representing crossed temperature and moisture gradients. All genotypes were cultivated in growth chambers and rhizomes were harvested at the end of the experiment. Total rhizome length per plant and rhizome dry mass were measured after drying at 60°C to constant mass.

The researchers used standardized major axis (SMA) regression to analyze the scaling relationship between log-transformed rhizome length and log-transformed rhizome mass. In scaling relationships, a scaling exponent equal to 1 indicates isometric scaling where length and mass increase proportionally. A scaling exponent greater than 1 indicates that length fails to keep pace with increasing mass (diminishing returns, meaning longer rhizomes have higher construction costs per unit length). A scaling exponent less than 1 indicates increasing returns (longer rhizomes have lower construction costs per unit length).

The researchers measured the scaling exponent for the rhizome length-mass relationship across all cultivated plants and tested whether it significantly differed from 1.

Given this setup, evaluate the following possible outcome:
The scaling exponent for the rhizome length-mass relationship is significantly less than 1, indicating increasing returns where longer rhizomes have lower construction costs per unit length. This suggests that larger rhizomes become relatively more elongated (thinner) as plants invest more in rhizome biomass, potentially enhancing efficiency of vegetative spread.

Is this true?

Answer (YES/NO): NO